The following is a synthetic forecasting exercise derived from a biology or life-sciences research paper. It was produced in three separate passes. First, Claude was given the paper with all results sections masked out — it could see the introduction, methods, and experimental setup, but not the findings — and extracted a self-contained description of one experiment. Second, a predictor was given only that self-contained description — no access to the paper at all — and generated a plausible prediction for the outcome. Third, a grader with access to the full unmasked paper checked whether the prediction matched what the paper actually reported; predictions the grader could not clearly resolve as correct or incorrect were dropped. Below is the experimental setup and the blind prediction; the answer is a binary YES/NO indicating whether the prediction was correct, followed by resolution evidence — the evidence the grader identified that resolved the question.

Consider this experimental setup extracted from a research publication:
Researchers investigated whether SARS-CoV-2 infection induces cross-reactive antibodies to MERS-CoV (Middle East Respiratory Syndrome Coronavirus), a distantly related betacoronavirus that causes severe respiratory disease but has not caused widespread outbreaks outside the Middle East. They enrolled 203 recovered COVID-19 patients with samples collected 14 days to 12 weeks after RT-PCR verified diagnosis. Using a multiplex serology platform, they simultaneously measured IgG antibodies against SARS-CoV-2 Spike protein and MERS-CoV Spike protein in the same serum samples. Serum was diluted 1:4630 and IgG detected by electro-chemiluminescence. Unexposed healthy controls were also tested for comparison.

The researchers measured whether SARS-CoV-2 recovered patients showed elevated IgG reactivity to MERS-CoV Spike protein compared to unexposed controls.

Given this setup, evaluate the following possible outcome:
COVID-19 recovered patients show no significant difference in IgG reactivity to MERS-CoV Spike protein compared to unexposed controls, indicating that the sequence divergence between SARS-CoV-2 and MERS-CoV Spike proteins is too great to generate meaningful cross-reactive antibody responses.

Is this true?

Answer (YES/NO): NO